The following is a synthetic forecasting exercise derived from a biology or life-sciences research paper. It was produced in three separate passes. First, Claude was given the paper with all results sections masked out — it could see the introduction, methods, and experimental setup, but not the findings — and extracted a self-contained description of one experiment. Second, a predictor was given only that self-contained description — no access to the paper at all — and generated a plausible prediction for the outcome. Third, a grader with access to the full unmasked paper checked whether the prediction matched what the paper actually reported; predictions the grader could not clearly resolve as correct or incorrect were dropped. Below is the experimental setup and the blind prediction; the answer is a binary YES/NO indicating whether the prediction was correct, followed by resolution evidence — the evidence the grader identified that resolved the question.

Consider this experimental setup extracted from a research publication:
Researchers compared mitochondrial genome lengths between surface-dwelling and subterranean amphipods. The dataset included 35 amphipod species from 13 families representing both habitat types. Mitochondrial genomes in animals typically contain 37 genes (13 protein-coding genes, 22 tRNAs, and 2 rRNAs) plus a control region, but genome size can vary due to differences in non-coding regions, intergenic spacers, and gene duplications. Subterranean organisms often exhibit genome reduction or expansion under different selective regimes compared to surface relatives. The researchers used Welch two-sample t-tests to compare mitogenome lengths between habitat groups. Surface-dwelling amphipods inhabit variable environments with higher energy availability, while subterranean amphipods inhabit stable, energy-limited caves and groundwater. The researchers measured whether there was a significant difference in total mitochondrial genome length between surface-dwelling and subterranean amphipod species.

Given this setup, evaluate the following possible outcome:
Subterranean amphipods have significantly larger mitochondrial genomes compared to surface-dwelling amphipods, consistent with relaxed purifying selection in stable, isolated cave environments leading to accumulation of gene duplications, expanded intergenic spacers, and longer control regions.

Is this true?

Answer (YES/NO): NO